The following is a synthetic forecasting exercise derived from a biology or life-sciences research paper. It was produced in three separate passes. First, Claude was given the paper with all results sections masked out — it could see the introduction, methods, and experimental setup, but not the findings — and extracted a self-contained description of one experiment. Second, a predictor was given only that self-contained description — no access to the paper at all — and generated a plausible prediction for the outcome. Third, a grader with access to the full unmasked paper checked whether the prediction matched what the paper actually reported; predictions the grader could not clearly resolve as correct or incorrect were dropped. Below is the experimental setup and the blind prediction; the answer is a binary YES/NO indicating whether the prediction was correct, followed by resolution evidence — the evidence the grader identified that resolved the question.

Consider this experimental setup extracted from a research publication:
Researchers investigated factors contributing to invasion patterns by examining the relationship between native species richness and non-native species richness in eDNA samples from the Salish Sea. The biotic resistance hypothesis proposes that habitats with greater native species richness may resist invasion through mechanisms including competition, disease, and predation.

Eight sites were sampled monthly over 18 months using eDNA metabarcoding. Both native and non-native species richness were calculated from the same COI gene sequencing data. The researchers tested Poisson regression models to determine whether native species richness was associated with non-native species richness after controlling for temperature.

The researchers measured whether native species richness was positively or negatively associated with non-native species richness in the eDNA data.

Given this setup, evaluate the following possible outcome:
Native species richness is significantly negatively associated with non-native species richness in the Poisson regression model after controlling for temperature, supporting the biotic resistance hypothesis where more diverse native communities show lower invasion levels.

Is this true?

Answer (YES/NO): YES